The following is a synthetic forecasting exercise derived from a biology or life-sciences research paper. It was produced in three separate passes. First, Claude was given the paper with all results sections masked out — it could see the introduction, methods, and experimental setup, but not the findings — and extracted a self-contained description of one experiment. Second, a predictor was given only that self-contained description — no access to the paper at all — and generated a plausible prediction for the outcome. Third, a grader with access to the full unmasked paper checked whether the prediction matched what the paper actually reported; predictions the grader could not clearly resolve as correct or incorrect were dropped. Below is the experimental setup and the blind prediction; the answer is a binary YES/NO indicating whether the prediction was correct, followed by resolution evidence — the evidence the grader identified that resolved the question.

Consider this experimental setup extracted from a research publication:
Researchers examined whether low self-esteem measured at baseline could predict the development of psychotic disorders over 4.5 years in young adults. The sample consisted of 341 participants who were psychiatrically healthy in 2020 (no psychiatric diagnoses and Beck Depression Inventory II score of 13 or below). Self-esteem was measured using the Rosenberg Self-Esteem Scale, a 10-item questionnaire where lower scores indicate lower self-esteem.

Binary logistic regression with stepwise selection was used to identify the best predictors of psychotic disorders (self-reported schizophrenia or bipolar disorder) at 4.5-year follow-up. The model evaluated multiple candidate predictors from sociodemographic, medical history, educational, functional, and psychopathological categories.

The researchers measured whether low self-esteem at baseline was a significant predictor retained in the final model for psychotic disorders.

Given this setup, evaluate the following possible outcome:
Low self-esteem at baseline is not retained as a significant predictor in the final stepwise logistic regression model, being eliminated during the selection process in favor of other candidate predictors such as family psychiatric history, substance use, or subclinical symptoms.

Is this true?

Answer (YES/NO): NO